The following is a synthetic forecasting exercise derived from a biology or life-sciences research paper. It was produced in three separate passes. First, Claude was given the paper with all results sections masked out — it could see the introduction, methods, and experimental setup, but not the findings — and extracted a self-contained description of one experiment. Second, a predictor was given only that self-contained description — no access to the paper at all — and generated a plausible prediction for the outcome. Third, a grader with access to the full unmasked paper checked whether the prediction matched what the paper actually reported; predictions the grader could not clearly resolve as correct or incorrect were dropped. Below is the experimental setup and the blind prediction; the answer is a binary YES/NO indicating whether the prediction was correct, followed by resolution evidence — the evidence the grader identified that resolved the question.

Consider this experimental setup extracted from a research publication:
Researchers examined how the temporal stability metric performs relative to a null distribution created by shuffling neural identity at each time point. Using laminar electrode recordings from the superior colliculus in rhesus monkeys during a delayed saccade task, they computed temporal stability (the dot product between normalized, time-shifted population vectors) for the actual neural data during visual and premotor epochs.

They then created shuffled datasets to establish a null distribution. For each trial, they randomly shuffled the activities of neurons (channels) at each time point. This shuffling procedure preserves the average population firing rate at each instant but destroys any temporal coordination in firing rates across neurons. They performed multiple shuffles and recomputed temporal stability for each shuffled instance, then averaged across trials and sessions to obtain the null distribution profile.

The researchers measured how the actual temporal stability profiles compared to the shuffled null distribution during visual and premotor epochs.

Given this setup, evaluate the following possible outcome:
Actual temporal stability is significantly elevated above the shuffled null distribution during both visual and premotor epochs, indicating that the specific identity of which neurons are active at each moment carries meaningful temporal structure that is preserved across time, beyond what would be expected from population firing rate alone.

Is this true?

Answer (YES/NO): YES